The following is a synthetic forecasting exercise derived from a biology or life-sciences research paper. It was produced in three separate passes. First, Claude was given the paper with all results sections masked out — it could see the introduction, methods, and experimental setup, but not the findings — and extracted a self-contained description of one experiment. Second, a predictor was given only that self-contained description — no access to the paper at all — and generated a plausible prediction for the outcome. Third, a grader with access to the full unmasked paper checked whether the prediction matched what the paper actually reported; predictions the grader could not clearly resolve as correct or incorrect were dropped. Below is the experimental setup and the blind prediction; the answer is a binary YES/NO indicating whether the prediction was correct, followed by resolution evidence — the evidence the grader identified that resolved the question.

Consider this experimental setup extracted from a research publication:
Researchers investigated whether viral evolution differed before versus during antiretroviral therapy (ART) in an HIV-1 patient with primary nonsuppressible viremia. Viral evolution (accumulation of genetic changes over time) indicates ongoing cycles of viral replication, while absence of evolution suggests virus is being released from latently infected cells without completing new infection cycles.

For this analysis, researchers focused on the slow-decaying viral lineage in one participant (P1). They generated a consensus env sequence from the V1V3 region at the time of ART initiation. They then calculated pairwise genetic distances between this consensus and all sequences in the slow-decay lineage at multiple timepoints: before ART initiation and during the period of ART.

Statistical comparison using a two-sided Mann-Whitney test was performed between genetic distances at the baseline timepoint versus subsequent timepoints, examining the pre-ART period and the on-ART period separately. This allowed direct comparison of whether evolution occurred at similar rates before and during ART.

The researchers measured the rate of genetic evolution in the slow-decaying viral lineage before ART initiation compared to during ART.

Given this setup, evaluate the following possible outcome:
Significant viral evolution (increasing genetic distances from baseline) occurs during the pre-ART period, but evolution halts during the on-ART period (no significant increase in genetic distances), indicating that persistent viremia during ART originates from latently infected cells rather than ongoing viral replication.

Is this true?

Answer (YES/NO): YES